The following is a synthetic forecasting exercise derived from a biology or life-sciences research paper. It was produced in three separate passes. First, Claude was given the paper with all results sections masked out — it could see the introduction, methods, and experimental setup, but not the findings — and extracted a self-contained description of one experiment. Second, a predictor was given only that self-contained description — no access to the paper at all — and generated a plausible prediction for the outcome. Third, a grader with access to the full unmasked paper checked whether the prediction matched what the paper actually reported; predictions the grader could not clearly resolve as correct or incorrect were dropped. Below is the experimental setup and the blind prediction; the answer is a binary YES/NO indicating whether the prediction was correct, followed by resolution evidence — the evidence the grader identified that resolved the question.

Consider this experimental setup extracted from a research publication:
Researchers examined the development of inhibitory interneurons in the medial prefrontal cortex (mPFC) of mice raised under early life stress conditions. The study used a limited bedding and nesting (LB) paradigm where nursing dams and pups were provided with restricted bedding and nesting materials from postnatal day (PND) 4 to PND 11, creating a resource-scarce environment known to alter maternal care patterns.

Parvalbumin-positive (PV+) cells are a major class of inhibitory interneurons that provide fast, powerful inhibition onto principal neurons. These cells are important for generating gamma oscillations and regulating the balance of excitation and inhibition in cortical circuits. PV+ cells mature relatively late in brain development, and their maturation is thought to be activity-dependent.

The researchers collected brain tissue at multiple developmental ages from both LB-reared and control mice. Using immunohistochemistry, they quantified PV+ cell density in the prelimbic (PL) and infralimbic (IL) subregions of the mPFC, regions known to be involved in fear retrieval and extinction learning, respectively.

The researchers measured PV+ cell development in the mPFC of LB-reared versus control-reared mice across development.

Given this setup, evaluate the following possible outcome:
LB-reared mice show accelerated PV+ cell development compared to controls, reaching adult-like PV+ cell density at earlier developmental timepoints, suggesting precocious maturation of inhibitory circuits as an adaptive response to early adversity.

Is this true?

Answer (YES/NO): NO